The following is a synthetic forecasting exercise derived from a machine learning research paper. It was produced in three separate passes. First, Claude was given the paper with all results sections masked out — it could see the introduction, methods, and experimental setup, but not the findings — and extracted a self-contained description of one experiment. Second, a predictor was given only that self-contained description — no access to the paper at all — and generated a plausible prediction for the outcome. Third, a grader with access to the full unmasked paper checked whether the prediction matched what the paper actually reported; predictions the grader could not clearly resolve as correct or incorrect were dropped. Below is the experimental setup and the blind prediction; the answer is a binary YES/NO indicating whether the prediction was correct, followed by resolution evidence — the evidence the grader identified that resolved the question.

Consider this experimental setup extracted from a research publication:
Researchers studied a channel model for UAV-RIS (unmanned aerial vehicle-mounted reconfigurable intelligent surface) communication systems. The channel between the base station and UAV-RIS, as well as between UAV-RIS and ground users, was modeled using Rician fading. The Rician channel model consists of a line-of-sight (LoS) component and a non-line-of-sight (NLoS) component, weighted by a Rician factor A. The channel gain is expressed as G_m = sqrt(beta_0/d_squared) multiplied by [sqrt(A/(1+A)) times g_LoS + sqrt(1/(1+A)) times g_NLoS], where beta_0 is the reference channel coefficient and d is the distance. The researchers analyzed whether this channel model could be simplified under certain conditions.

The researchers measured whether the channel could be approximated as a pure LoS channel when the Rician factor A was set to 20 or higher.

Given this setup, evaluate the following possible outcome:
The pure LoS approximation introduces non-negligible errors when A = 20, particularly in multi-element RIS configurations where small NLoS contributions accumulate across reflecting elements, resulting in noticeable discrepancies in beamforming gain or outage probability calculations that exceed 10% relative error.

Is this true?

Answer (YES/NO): NO